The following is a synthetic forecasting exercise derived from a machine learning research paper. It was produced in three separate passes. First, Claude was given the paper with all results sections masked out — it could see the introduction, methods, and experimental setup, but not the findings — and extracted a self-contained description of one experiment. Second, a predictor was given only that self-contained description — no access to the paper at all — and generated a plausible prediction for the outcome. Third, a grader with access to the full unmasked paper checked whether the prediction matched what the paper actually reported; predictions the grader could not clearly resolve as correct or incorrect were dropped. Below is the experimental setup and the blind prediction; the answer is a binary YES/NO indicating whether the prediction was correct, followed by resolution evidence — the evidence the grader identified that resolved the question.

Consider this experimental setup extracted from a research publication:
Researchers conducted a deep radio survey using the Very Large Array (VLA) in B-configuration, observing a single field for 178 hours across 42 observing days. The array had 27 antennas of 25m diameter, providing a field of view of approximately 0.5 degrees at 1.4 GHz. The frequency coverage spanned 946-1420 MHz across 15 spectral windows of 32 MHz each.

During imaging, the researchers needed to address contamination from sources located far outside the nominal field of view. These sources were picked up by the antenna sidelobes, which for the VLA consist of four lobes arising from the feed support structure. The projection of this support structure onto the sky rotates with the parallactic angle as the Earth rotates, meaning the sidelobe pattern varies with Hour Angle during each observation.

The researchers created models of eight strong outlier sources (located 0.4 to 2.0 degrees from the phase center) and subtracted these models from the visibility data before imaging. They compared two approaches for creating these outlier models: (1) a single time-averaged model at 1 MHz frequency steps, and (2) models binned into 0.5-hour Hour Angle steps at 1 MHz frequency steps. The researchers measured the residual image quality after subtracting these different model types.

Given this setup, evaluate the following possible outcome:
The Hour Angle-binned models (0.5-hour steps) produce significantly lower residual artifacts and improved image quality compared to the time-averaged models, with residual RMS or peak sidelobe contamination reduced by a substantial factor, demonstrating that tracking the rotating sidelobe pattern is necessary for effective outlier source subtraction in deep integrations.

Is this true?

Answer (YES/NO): YES